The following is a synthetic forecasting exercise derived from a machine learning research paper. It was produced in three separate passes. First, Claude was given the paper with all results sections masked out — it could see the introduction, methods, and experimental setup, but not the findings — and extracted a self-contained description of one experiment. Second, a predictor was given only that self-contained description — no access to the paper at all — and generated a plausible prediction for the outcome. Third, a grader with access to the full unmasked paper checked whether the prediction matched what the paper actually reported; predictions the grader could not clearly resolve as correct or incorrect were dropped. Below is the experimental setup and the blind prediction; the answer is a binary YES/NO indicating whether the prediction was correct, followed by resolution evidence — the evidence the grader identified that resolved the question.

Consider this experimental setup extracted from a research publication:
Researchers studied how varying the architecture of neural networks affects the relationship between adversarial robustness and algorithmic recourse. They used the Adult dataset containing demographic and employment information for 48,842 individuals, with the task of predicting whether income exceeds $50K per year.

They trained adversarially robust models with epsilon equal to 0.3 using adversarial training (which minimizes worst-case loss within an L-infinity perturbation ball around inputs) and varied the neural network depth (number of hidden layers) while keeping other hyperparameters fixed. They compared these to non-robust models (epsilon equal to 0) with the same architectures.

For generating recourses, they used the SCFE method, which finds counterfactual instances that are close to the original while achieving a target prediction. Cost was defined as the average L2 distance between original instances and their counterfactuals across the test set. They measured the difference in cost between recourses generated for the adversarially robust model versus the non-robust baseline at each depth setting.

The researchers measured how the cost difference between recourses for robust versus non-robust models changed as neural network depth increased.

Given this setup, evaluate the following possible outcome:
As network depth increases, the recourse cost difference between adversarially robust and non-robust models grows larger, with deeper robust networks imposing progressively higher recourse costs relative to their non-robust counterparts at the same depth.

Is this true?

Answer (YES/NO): NO